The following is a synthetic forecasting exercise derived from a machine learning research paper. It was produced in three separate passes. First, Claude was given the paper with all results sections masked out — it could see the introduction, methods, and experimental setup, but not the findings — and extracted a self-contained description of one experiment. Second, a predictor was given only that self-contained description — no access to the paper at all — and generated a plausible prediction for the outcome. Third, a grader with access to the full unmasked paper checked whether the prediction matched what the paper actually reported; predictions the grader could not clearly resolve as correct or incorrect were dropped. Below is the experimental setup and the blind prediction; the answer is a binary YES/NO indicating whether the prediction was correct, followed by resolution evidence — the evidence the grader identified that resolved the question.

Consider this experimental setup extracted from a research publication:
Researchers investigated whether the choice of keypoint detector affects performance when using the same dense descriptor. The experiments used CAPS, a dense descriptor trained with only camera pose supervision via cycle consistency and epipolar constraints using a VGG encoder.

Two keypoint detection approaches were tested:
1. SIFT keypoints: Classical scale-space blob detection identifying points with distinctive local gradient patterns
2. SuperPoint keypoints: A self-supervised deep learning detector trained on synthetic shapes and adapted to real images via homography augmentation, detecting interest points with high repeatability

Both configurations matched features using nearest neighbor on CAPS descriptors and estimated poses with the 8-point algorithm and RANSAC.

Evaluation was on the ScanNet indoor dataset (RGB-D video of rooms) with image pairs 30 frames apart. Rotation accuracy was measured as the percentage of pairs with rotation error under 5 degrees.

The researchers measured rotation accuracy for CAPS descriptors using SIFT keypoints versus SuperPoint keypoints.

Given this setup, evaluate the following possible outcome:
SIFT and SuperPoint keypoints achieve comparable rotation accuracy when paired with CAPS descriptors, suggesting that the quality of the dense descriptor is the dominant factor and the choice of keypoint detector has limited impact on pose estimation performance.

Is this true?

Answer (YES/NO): NO